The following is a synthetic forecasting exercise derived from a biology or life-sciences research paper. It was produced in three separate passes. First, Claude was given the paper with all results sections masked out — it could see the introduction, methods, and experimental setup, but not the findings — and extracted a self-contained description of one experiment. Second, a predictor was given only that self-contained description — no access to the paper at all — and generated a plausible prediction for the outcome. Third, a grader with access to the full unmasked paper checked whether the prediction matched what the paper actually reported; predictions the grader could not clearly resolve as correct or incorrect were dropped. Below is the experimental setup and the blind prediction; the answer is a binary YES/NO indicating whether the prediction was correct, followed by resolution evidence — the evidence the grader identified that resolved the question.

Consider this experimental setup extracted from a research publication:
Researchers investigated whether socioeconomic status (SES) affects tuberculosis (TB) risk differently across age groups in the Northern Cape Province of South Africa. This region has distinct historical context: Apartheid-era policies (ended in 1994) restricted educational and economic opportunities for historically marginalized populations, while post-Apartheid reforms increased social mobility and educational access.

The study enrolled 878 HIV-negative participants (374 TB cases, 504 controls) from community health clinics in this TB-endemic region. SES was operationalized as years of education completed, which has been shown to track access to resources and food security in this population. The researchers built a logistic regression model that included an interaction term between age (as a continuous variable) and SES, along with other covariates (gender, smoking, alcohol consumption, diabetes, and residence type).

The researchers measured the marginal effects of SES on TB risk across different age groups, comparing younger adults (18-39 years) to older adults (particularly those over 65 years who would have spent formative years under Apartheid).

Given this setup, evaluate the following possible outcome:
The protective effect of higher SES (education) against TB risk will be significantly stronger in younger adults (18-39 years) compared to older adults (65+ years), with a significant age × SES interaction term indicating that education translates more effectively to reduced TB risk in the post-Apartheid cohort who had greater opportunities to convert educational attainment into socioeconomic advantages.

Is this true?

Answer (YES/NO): NO